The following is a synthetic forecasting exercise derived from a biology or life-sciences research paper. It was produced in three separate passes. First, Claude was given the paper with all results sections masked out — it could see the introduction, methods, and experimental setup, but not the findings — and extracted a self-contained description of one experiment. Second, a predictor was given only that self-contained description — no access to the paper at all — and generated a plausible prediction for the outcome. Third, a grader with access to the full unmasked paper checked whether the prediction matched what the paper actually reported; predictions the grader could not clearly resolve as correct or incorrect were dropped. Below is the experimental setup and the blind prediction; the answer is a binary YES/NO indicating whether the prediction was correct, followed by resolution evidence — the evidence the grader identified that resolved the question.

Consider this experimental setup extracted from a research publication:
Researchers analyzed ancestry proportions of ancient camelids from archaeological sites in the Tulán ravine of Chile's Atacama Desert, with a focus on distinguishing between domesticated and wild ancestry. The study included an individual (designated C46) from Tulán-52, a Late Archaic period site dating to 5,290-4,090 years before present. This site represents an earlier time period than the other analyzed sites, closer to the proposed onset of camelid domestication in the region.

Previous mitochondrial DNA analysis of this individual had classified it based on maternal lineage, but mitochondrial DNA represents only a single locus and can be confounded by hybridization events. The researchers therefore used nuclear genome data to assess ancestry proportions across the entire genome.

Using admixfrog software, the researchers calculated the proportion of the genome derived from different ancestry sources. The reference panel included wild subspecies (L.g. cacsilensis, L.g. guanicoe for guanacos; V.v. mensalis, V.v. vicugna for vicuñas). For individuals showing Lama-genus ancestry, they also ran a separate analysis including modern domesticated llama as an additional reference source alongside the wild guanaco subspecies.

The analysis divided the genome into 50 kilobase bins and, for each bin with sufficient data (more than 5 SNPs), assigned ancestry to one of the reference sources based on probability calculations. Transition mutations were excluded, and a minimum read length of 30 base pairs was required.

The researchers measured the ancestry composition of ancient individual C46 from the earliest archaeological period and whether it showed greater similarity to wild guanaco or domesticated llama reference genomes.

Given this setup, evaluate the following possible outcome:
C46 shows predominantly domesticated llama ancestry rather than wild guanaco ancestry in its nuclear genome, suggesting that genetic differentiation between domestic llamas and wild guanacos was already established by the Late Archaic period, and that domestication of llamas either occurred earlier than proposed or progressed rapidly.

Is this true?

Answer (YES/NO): NO